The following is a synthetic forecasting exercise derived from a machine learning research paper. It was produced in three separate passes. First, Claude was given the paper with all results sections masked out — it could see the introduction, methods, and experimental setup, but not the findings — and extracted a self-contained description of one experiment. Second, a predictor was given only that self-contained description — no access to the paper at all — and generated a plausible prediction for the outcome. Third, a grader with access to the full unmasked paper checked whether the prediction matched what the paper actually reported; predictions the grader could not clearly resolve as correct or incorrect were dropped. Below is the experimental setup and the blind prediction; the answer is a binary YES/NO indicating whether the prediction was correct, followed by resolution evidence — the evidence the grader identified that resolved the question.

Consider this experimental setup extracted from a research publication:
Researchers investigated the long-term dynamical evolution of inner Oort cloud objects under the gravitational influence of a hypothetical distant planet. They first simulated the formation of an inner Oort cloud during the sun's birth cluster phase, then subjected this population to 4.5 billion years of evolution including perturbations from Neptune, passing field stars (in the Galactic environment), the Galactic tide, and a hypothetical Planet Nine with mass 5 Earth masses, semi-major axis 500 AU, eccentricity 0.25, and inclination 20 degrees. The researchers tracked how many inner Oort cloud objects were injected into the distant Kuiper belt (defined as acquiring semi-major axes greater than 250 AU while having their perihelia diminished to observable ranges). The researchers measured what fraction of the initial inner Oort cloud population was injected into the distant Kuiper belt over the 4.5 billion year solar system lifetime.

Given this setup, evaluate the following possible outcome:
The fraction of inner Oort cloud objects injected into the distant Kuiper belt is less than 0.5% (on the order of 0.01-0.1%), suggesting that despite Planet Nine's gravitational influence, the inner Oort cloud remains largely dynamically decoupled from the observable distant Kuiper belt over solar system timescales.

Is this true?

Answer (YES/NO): NO